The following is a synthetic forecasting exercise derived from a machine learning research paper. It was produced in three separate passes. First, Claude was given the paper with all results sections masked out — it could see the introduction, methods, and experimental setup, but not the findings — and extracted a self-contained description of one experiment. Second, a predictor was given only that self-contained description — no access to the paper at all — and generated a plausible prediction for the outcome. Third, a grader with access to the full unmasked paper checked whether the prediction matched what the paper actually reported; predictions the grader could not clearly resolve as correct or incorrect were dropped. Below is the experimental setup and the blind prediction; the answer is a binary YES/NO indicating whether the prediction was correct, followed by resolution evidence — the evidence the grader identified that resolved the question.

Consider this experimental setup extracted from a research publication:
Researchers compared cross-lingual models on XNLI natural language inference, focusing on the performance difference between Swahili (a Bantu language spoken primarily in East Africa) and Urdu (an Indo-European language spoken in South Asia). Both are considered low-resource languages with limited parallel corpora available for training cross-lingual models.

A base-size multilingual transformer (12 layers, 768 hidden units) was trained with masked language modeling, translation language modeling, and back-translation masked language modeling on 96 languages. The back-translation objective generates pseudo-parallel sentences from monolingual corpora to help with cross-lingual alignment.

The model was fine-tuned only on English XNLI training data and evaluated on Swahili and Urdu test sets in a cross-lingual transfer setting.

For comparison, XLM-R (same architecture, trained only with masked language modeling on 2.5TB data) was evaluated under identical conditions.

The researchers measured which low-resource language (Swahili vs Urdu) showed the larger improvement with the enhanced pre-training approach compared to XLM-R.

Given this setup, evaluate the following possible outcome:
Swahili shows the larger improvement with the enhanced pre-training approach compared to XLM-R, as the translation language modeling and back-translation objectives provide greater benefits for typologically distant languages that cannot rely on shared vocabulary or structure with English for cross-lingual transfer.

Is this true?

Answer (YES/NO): YES